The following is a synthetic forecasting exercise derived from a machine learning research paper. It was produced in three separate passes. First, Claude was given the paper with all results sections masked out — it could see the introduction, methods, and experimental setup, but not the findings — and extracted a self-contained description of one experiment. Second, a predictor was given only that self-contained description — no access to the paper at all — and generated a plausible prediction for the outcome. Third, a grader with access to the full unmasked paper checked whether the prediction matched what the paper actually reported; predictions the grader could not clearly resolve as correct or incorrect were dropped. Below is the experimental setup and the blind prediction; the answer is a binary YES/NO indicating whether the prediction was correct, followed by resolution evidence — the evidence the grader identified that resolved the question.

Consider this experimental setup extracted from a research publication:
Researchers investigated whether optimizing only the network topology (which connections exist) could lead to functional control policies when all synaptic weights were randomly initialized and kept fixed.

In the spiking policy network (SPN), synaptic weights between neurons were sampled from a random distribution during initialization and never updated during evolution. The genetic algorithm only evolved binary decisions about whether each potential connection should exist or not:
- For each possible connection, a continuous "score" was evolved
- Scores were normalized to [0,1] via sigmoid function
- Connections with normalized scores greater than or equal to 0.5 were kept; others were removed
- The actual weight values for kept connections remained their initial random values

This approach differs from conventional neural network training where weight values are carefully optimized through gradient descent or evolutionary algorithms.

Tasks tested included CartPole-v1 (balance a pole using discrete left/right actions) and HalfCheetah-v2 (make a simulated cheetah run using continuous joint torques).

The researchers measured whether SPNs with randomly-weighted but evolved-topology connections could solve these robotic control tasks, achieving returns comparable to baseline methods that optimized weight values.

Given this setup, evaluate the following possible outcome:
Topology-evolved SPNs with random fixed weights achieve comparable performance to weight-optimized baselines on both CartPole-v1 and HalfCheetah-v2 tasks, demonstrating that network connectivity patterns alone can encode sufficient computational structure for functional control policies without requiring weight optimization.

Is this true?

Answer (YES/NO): YES